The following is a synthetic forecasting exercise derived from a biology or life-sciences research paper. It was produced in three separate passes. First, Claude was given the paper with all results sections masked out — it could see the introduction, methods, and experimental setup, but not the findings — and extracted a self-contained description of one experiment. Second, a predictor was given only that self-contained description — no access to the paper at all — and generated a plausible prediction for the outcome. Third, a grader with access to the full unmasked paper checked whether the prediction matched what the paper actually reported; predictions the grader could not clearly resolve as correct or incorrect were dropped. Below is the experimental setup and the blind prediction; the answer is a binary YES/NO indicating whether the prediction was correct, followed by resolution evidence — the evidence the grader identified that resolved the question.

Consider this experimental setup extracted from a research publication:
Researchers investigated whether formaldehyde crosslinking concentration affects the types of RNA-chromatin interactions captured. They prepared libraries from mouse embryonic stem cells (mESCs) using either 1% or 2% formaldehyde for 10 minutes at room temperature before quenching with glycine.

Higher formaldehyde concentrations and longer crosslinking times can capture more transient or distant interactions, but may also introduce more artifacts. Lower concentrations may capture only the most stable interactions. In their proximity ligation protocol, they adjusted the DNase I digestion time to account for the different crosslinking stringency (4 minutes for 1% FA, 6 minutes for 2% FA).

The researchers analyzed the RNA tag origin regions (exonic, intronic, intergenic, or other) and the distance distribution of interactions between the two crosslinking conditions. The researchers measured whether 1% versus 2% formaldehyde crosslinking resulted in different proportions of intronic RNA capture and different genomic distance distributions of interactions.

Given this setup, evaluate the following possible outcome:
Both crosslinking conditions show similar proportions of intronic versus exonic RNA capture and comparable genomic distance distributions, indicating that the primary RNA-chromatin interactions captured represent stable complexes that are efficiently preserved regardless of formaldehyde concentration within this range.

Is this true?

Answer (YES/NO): YES